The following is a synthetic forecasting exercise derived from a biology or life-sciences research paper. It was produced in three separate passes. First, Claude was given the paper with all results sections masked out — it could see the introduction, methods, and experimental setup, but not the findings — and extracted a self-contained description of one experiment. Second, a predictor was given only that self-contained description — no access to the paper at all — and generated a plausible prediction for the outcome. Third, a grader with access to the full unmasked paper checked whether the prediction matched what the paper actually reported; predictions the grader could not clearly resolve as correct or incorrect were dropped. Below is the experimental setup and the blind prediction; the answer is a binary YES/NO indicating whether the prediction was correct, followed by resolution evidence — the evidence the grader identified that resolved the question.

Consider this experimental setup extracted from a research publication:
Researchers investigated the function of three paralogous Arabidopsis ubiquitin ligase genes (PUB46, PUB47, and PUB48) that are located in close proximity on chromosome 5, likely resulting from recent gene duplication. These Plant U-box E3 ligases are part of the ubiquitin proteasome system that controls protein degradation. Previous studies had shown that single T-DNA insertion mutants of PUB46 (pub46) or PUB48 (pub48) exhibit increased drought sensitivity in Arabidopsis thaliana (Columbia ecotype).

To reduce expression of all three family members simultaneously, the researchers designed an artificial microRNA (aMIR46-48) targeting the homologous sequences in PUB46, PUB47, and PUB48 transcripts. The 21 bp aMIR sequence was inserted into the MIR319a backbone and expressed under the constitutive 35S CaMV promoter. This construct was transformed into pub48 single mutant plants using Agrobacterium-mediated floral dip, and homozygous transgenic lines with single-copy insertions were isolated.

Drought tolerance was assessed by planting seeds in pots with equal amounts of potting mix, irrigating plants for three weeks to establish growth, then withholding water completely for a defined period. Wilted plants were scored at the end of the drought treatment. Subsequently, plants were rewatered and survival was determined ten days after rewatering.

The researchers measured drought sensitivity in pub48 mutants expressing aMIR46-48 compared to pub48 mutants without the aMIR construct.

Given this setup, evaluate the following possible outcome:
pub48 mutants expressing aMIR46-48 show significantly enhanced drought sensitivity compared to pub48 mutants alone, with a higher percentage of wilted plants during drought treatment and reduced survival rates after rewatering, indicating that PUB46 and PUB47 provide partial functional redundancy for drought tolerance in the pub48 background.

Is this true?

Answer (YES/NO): YES